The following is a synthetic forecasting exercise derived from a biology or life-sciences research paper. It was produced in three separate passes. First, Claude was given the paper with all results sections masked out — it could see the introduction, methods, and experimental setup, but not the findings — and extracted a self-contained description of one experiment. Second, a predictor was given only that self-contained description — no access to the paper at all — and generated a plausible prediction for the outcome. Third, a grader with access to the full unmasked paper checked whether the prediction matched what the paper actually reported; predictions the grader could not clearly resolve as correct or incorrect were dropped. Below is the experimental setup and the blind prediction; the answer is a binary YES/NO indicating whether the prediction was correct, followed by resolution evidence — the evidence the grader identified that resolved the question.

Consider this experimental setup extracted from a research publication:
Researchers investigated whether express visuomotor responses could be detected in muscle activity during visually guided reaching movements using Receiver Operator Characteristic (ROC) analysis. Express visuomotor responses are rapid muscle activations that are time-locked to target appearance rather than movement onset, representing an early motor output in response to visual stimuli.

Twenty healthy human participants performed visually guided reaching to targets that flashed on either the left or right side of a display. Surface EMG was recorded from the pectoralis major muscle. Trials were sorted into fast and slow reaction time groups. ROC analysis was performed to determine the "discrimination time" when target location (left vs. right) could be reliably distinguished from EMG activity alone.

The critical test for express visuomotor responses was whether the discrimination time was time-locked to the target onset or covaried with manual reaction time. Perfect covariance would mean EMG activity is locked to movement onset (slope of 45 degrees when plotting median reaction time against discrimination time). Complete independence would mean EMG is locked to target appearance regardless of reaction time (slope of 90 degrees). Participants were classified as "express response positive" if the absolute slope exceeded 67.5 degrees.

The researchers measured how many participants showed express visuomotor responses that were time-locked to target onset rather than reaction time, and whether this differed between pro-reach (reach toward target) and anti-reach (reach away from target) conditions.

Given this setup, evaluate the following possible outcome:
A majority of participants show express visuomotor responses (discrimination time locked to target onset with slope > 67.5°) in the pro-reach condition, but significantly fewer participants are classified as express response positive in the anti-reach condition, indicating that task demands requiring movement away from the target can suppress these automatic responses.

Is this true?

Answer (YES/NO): NO